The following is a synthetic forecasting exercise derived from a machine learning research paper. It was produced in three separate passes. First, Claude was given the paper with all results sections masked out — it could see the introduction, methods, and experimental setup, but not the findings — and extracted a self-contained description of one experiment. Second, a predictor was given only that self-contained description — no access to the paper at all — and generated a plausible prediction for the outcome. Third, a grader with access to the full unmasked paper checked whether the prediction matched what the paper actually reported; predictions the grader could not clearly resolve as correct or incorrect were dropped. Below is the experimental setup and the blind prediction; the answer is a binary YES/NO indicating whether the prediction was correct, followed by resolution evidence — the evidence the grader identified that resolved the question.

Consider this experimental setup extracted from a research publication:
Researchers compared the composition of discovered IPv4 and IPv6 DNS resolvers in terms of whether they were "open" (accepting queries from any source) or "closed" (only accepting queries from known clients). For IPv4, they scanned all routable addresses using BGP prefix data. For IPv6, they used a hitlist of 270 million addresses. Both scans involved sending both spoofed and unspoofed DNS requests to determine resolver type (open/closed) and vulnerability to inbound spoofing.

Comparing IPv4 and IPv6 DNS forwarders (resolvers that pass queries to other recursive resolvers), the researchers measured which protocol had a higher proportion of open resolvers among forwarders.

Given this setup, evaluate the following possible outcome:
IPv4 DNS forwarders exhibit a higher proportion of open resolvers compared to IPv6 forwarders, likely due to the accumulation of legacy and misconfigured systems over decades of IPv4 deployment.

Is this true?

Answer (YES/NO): YES